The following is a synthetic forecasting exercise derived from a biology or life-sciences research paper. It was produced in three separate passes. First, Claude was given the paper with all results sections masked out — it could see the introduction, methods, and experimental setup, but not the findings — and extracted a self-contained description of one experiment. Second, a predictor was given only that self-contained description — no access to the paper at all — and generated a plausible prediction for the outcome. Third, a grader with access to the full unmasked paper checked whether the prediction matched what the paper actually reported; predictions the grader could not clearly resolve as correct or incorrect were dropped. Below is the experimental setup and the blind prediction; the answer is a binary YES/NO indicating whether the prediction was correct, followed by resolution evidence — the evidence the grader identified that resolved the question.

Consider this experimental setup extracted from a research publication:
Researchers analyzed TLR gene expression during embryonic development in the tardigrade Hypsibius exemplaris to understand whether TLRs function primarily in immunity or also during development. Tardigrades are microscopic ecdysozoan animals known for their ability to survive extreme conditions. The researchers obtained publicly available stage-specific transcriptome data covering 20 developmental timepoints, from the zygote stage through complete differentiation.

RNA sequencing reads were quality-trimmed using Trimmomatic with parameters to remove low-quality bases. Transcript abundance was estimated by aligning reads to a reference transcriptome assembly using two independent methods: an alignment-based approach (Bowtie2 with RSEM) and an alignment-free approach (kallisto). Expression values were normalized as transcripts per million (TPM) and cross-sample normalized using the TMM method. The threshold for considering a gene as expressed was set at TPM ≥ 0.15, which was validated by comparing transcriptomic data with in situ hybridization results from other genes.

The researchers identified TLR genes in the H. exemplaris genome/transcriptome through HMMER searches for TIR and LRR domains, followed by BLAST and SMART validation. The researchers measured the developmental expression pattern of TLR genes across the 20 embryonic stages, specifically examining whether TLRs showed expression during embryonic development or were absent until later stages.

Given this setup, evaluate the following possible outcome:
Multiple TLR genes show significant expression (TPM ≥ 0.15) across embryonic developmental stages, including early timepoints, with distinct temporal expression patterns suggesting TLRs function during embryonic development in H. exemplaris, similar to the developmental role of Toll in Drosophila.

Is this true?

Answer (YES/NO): NO